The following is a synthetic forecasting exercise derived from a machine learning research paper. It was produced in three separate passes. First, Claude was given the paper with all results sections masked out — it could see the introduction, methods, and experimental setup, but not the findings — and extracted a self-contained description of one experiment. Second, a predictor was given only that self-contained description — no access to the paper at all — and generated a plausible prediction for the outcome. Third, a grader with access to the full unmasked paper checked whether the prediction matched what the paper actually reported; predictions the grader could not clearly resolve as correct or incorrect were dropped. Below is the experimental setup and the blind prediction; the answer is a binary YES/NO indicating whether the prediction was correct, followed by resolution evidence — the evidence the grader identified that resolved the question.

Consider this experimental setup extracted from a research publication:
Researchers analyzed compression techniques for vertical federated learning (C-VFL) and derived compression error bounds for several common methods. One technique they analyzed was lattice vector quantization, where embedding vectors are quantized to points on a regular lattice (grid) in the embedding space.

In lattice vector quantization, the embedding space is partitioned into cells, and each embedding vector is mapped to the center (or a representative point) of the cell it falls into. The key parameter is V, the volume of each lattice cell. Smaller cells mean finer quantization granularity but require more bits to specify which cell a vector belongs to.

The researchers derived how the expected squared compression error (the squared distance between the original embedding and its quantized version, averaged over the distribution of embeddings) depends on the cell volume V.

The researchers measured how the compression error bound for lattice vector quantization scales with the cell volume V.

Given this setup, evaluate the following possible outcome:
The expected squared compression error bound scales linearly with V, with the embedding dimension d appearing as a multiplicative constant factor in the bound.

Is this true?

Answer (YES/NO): YES